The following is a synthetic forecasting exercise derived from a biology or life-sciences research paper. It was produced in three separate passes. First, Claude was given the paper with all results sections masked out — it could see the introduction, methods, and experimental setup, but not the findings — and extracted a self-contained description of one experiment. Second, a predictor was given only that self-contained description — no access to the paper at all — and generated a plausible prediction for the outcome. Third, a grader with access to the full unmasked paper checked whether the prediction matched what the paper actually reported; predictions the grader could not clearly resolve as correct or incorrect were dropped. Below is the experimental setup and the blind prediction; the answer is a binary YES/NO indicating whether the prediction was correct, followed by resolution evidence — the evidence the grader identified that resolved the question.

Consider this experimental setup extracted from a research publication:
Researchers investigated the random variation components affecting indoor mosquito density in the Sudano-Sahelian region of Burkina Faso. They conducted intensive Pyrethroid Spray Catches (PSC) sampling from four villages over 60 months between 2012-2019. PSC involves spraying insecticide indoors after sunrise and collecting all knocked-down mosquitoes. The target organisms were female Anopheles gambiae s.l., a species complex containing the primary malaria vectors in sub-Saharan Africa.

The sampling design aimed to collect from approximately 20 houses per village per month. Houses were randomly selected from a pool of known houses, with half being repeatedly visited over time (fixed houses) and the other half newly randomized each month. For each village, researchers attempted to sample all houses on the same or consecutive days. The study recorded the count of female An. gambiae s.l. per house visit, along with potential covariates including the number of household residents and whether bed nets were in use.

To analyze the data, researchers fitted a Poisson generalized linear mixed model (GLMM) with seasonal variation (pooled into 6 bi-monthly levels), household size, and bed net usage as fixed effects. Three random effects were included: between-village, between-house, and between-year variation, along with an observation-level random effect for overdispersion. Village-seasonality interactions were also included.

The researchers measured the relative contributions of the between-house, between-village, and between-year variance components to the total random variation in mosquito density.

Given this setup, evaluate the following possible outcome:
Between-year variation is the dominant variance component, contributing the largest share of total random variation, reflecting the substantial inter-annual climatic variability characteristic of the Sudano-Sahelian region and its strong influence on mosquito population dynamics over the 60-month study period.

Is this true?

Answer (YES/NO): NO